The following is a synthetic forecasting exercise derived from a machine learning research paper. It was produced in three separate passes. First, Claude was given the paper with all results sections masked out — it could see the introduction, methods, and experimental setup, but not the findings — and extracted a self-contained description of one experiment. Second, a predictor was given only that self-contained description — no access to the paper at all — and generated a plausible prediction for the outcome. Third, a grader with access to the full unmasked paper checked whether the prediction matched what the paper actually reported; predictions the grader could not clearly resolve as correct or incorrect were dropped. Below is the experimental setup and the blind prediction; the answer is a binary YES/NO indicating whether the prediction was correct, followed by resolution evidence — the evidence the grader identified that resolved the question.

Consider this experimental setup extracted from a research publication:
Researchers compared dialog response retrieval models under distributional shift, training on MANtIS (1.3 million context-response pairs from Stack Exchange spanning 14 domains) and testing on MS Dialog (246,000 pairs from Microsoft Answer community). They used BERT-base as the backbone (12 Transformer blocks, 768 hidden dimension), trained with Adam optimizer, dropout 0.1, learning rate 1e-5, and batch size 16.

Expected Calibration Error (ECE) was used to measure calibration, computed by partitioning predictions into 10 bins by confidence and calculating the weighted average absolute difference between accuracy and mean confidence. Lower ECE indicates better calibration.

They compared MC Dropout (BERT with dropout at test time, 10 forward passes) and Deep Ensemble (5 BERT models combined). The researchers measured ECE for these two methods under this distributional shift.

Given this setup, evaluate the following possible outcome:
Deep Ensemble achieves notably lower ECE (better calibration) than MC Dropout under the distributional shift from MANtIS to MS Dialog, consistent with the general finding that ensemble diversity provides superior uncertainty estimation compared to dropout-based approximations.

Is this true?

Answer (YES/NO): NO